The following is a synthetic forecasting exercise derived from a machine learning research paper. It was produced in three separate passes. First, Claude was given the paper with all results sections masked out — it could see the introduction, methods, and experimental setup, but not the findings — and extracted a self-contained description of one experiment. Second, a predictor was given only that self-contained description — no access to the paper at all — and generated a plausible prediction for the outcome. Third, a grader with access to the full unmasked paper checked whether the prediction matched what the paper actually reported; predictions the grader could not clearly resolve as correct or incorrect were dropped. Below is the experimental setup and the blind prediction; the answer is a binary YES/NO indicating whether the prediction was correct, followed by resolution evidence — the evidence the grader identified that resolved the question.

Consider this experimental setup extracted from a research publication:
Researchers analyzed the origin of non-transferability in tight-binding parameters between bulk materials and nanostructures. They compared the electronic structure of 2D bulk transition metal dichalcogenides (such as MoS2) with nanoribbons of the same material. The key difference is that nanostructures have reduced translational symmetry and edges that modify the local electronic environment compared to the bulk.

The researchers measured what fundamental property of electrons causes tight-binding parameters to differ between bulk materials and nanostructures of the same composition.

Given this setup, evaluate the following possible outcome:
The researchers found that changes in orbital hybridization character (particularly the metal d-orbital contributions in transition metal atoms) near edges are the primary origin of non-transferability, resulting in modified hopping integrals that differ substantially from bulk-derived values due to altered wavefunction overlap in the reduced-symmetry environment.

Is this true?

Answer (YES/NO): NO